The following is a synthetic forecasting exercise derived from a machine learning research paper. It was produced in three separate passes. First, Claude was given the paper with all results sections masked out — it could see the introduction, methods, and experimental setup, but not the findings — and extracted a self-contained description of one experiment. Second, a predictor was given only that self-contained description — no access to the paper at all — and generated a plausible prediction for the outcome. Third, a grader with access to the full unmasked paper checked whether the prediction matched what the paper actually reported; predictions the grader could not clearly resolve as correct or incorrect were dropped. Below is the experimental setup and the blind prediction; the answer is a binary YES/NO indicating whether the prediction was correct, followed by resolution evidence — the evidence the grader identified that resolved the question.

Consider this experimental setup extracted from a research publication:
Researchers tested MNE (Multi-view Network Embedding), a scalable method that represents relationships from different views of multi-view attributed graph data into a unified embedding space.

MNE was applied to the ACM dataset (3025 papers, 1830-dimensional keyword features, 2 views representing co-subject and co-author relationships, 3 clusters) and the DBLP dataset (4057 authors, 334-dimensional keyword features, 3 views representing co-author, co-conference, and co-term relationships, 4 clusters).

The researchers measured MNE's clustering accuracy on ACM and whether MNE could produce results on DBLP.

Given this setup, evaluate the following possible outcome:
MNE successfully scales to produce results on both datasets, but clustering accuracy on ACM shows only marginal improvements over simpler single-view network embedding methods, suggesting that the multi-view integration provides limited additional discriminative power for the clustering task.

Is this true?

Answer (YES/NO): NO